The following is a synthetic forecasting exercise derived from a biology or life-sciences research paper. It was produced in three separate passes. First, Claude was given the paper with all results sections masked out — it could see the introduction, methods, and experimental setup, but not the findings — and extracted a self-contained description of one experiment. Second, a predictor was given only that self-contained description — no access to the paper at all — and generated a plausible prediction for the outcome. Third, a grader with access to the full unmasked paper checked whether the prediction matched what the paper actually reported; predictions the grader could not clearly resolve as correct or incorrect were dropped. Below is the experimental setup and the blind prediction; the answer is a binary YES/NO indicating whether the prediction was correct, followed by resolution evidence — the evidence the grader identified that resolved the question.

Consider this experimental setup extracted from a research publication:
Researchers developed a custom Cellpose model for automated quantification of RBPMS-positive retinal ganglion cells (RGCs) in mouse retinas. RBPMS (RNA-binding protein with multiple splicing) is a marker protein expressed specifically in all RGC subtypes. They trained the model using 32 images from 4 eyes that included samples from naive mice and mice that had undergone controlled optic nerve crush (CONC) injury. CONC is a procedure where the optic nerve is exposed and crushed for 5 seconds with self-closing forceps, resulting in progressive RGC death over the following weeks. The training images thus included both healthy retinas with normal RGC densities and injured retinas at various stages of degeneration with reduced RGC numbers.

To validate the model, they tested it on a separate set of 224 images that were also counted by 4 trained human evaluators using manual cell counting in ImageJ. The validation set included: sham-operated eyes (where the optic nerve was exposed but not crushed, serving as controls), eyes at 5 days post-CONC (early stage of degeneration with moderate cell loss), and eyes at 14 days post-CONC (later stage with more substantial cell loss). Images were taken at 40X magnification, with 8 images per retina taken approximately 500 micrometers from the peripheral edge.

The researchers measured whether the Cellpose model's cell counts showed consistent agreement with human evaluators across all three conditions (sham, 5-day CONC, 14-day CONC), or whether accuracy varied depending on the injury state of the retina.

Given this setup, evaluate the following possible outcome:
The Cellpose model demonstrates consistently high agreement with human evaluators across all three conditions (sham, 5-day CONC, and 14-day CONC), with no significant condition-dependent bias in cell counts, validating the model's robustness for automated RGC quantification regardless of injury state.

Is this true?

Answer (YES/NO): YES